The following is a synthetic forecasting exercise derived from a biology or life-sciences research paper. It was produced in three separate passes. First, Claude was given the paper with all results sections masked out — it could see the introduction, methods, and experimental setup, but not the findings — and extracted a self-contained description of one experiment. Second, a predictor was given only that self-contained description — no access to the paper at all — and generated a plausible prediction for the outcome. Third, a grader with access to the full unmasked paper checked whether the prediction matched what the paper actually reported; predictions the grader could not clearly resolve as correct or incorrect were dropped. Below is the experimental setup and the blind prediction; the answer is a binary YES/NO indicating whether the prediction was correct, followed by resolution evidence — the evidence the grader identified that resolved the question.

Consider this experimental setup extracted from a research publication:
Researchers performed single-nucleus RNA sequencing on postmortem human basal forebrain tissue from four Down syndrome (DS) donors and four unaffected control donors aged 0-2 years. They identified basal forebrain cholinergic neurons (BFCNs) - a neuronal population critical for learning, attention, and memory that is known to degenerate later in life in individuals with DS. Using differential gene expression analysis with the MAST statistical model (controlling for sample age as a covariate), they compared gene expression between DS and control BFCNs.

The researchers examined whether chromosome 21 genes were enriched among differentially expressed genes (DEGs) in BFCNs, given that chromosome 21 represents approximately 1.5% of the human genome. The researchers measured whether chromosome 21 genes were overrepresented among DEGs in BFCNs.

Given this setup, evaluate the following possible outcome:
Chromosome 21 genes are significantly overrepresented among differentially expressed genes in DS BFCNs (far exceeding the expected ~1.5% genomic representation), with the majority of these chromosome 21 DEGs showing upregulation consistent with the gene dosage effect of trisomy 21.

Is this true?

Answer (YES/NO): YES